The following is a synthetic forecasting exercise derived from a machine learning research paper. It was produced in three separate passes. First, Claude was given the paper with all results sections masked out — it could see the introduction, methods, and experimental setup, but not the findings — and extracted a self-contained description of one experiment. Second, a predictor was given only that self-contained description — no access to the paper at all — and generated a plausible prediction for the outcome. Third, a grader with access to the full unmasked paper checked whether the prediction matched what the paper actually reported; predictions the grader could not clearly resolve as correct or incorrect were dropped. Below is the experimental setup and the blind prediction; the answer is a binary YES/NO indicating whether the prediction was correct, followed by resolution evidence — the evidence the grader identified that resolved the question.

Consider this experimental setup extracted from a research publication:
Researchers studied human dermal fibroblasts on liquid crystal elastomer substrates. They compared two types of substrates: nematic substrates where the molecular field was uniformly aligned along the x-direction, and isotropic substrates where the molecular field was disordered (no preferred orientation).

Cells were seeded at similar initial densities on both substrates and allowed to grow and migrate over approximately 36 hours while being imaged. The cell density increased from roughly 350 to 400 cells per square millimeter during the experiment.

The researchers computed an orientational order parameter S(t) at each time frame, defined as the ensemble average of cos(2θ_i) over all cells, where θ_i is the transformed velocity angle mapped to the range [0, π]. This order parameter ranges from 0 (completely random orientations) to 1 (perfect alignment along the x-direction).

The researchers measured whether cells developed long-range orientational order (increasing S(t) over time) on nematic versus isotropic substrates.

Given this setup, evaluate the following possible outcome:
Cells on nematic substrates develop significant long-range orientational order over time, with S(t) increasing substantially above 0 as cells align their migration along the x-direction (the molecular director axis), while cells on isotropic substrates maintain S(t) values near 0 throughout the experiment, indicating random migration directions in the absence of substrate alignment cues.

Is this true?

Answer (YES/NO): YES